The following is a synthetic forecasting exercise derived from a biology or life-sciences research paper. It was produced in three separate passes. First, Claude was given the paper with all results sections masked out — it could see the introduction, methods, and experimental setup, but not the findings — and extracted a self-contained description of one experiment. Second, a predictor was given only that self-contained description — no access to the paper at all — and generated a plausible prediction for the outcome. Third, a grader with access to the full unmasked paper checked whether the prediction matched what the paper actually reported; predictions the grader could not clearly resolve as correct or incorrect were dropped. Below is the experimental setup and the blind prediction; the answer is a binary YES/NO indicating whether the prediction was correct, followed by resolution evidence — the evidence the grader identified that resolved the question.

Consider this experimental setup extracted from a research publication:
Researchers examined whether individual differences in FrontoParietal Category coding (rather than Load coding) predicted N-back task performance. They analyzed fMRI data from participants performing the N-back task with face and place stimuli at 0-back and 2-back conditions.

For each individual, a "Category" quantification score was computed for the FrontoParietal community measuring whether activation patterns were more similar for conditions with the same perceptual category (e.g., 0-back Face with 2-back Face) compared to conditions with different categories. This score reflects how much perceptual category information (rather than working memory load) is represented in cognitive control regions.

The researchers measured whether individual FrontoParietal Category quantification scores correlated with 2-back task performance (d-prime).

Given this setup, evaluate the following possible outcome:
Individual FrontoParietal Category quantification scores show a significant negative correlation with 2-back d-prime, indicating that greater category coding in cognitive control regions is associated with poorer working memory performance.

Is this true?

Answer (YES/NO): YES